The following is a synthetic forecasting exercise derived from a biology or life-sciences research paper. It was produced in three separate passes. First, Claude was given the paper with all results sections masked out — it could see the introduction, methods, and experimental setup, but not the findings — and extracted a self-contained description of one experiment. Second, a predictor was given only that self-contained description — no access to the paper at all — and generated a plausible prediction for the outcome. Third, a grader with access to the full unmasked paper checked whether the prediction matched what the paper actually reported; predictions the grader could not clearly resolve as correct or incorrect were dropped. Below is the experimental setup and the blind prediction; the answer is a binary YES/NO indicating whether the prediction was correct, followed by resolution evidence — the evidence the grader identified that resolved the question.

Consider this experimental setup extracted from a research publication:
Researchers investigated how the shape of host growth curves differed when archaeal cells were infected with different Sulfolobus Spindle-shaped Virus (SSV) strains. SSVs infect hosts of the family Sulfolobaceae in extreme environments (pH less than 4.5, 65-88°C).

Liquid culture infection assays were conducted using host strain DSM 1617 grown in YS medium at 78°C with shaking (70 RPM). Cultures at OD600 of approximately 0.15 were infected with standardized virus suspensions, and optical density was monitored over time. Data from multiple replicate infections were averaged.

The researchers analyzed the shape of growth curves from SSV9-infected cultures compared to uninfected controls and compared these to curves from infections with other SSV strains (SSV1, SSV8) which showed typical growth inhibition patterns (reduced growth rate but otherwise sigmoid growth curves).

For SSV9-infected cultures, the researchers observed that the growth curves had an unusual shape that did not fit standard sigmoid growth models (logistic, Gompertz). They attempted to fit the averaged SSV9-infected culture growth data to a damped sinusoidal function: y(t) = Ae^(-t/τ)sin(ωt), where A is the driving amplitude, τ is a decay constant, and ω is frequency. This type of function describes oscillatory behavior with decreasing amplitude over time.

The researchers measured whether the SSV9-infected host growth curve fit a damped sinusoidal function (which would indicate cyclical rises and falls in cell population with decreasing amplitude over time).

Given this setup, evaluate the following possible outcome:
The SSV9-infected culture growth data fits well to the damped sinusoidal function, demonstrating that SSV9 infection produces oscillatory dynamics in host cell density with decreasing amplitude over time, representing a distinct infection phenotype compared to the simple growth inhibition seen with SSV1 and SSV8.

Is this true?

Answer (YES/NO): YES